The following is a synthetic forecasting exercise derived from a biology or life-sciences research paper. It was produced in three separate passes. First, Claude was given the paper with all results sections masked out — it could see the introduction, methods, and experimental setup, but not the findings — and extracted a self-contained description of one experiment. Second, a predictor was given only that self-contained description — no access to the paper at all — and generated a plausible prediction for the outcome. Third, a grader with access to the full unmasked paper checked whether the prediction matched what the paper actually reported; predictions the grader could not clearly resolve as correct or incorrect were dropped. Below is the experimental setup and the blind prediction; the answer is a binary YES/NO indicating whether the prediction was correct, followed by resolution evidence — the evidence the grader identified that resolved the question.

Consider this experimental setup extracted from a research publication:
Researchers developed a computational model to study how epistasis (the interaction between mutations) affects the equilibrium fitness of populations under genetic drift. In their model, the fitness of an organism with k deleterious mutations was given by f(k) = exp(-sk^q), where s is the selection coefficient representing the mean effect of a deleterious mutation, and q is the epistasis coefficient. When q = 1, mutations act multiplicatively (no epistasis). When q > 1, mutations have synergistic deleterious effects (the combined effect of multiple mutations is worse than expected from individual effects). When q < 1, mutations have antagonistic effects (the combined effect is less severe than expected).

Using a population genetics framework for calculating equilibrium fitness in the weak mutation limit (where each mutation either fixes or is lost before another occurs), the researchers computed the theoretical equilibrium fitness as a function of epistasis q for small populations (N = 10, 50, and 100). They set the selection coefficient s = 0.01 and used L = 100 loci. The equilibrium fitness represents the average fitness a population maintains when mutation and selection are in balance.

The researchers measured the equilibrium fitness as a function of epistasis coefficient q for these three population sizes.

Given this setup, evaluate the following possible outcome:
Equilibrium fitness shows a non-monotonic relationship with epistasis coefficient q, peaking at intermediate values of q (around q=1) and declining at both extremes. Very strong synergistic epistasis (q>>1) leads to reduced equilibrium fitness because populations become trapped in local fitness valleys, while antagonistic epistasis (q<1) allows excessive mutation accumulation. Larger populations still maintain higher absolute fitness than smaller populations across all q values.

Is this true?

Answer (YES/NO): NO